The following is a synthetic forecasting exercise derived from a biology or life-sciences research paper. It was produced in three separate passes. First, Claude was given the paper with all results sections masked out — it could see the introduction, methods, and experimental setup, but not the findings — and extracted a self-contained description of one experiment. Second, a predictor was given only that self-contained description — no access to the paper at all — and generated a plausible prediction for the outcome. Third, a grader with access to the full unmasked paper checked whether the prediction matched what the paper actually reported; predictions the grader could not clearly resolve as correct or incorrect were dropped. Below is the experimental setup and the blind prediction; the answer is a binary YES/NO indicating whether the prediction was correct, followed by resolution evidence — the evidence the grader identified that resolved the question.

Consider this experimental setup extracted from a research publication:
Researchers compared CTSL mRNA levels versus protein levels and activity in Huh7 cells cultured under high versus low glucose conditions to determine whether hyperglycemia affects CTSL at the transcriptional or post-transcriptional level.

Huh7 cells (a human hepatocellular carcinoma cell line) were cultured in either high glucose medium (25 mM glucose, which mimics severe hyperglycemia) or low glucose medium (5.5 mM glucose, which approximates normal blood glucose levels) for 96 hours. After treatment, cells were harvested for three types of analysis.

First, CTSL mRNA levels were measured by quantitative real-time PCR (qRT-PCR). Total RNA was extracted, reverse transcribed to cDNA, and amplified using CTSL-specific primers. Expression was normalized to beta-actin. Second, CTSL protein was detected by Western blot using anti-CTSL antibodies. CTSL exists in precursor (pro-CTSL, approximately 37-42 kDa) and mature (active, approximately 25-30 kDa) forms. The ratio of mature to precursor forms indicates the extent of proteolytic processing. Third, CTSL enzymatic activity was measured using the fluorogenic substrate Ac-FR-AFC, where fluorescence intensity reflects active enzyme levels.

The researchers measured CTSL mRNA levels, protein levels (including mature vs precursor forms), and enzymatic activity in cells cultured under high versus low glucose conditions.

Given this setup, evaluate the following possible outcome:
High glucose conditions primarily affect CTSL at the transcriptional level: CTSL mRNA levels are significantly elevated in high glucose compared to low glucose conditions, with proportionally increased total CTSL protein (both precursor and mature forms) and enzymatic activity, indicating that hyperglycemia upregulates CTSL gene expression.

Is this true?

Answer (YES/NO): NO